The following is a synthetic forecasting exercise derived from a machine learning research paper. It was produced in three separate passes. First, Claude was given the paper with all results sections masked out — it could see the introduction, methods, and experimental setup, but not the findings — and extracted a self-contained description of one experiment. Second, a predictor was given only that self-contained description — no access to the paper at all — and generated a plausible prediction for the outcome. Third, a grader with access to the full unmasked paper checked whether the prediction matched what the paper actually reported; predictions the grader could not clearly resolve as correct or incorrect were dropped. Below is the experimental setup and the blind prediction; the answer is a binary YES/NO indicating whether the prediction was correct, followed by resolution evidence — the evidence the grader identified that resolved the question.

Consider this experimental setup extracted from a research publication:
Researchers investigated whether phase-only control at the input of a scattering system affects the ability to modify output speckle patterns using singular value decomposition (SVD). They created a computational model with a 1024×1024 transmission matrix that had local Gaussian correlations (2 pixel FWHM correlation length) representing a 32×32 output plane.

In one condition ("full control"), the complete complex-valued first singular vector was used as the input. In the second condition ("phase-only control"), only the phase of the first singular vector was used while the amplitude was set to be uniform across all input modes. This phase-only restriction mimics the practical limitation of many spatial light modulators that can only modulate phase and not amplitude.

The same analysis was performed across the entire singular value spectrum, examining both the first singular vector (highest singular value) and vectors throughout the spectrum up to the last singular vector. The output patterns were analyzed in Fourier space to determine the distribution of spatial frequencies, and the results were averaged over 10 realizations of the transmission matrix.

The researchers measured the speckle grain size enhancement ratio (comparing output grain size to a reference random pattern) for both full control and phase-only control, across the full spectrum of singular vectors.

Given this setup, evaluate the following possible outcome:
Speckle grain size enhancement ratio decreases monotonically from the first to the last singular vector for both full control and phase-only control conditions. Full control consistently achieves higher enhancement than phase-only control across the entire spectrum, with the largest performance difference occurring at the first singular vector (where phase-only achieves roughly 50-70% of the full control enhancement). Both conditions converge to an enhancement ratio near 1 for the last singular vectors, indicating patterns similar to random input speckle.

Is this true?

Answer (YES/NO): NO